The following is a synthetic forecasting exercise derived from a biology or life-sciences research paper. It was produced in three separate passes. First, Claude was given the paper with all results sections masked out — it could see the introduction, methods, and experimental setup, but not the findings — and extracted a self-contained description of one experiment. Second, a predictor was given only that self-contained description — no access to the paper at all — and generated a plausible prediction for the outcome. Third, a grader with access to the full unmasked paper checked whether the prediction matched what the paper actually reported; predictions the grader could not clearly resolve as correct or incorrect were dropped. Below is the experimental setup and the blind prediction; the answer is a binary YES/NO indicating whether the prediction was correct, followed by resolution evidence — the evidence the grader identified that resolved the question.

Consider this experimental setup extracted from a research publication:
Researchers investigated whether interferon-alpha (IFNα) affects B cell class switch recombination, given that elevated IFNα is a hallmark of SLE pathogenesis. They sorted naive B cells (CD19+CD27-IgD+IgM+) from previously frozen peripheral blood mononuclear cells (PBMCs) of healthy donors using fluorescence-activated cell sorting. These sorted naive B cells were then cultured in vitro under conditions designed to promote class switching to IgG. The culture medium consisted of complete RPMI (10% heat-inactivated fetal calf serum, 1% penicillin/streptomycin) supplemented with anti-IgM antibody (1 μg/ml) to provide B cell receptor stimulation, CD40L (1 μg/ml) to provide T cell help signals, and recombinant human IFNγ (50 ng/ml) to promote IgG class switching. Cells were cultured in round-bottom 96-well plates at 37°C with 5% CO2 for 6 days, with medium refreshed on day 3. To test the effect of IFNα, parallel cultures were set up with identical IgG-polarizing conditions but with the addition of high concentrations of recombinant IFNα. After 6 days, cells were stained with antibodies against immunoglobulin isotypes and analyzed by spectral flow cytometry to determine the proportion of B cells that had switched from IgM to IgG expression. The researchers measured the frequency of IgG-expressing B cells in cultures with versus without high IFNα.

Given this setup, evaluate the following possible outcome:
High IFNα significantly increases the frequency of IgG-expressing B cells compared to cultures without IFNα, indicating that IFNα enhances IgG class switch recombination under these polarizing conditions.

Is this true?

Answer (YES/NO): NO